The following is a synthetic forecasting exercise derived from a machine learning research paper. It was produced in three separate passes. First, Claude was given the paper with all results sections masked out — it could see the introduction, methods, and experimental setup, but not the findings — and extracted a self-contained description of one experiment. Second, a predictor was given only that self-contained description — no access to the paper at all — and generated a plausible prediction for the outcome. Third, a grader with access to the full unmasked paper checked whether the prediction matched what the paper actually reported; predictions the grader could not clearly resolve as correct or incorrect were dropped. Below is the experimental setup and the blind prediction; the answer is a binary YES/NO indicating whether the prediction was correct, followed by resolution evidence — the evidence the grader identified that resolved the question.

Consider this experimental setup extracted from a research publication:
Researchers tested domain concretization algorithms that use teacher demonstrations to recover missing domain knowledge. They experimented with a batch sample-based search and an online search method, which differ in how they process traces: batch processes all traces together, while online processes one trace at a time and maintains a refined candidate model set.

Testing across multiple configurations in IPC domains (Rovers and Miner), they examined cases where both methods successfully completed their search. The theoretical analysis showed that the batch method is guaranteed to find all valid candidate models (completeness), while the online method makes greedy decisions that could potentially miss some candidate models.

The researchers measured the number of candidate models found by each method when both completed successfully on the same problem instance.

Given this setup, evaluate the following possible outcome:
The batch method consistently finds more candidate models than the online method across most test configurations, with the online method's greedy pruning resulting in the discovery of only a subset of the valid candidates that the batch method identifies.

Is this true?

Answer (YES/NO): NO